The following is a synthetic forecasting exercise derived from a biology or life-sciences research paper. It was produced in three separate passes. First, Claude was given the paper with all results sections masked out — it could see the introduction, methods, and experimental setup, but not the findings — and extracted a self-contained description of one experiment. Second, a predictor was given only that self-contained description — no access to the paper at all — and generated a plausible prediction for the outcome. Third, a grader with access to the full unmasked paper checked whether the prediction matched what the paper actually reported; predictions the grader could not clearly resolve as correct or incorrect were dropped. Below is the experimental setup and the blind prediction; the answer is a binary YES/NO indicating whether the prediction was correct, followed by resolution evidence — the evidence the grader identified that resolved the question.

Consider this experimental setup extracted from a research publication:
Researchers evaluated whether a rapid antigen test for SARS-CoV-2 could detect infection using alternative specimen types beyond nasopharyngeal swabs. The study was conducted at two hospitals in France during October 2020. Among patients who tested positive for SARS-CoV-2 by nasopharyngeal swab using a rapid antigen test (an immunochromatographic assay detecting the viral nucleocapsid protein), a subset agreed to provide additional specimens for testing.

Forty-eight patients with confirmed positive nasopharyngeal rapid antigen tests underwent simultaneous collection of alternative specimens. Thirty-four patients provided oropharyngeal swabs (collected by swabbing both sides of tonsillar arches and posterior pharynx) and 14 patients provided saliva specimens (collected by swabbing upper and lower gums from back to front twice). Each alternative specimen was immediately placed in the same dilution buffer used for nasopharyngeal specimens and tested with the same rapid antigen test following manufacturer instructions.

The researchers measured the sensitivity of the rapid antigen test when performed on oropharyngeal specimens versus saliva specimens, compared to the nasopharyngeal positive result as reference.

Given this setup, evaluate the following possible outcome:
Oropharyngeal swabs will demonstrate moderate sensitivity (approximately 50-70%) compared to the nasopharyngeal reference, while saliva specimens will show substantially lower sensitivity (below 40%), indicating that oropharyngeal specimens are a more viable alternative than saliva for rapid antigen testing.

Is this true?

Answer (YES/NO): NO